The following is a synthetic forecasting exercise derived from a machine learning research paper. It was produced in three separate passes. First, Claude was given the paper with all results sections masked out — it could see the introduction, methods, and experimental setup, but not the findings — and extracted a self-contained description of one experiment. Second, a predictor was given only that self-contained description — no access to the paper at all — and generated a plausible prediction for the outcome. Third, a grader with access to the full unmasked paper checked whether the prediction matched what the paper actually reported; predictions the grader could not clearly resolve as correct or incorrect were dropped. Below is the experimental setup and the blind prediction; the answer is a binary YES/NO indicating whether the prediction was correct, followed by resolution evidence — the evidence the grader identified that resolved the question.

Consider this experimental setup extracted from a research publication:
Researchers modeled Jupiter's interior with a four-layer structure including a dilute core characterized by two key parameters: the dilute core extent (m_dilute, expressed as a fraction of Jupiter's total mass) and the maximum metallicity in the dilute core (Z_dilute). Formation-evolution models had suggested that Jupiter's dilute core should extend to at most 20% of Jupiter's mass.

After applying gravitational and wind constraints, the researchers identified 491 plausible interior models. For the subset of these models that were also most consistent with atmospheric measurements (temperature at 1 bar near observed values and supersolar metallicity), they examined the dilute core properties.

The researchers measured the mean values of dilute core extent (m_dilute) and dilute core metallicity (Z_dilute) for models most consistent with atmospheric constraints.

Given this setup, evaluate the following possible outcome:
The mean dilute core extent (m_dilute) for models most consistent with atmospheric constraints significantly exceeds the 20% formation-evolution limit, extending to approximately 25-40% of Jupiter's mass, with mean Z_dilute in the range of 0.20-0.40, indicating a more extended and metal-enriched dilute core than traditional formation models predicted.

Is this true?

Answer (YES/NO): NO